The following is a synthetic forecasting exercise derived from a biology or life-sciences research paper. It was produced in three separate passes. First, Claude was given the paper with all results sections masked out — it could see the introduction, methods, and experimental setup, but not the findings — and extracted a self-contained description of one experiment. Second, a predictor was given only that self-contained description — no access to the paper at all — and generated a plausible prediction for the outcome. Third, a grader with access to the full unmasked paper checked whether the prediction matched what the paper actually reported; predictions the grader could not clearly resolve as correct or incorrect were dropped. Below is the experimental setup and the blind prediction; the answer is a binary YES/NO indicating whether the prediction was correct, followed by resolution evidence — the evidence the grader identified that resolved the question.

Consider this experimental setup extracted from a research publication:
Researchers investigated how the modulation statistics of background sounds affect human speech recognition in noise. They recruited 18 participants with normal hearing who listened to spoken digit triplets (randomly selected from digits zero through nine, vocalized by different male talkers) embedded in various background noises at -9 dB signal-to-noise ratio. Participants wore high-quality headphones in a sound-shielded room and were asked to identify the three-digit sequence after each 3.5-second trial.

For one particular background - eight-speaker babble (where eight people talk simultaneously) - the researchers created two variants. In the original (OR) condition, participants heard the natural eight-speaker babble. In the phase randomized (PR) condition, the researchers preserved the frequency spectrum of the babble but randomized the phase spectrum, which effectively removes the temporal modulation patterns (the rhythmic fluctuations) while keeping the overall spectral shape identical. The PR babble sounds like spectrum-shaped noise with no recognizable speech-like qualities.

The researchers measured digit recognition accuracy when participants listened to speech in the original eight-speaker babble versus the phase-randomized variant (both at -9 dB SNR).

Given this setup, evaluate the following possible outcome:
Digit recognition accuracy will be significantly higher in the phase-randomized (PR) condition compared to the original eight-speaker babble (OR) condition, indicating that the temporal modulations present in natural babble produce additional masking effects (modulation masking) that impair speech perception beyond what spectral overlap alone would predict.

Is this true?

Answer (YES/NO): YES